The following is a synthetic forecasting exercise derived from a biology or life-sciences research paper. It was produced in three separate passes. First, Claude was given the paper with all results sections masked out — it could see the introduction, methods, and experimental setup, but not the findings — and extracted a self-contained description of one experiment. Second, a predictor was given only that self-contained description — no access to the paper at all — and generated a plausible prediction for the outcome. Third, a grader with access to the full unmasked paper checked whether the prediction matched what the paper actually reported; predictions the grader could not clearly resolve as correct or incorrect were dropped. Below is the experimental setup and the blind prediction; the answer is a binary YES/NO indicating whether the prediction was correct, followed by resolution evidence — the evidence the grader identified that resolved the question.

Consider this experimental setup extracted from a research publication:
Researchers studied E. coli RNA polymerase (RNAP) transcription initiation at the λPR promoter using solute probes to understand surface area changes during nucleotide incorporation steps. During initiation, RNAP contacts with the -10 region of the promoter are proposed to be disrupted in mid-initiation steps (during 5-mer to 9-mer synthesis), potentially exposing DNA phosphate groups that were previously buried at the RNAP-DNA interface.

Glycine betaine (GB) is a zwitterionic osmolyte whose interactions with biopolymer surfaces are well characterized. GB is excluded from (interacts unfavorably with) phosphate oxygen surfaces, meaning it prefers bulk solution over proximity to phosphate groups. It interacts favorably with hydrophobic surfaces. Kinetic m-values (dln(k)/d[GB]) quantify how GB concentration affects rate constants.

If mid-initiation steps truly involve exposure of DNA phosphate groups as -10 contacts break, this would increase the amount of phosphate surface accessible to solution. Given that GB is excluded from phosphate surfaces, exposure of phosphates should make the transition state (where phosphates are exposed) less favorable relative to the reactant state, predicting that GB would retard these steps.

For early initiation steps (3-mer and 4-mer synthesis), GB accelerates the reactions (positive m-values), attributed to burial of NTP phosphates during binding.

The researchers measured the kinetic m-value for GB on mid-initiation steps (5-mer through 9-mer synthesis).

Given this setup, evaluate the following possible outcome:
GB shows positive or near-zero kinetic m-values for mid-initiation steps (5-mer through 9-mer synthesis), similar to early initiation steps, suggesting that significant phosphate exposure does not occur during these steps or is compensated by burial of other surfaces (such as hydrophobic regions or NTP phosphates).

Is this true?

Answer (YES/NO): NO